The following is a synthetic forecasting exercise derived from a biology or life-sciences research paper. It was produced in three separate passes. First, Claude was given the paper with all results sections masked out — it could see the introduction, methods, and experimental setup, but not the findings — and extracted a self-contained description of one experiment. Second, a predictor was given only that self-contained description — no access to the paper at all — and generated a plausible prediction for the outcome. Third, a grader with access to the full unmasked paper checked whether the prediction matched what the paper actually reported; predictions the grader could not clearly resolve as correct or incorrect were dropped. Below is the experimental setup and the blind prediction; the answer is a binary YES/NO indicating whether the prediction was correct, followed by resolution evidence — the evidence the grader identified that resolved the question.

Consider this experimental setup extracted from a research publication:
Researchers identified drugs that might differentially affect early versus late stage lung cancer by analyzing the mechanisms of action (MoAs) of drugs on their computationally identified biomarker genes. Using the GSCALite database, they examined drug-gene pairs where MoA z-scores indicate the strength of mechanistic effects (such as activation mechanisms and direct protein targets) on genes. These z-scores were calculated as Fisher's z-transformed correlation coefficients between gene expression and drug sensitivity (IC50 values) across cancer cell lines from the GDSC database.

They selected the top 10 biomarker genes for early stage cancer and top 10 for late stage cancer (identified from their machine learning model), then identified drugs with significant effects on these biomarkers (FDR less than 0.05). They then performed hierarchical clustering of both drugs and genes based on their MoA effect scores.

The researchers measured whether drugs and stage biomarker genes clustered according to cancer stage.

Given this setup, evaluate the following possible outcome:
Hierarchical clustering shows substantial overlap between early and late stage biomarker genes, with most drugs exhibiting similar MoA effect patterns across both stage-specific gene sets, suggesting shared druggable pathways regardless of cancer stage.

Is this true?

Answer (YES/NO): NO